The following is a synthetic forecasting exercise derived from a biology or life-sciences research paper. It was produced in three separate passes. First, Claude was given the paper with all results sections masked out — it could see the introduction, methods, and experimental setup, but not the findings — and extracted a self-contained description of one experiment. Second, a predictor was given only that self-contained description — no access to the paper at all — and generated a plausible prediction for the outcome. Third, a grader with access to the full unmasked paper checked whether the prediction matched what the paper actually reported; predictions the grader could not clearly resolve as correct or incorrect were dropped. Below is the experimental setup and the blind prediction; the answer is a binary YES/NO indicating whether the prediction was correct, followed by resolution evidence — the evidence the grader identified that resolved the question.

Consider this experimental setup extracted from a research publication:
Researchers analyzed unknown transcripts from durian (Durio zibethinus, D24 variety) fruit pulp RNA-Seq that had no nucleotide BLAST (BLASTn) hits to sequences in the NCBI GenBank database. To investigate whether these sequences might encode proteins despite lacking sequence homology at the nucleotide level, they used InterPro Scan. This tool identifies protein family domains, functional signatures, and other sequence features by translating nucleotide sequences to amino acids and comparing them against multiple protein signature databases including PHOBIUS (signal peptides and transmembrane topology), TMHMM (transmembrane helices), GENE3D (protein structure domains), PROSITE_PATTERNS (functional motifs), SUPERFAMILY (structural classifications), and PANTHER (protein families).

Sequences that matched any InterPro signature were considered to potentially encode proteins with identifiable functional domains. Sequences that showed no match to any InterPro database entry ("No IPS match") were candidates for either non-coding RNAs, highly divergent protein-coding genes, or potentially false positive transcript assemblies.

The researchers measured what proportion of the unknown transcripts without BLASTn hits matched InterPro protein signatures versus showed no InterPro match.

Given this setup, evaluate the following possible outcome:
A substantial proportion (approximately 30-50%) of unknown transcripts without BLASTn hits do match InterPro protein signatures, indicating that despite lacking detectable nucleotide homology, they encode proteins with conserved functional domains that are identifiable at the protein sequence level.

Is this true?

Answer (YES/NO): NO